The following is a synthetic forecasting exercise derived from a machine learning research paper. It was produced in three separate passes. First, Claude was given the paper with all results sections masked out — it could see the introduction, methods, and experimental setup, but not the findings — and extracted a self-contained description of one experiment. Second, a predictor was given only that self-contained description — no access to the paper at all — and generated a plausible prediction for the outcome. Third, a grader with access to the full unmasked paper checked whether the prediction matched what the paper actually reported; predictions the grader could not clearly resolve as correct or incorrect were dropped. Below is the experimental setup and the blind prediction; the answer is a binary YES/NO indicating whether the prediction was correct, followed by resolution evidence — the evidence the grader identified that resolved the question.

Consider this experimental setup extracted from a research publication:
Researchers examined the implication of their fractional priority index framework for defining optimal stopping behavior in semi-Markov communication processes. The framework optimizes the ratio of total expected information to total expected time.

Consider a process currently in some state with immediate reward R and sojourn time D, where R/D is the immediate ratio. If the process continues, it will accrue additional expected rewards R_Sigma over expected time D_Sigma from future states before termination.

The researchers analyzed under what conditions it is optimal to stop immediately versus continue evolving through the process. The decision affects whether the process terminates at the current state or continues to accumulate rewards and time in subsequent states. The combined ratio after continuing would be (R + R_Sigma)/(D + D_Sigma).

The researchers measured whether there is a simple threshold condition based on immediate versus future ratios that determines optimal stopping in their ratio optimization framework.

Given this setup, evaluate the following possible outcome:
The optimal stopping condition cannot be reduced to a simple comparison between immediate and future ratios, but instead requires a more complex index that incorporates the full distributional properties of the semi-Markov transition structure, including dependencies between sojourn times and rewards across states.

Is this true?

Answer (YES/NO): NO